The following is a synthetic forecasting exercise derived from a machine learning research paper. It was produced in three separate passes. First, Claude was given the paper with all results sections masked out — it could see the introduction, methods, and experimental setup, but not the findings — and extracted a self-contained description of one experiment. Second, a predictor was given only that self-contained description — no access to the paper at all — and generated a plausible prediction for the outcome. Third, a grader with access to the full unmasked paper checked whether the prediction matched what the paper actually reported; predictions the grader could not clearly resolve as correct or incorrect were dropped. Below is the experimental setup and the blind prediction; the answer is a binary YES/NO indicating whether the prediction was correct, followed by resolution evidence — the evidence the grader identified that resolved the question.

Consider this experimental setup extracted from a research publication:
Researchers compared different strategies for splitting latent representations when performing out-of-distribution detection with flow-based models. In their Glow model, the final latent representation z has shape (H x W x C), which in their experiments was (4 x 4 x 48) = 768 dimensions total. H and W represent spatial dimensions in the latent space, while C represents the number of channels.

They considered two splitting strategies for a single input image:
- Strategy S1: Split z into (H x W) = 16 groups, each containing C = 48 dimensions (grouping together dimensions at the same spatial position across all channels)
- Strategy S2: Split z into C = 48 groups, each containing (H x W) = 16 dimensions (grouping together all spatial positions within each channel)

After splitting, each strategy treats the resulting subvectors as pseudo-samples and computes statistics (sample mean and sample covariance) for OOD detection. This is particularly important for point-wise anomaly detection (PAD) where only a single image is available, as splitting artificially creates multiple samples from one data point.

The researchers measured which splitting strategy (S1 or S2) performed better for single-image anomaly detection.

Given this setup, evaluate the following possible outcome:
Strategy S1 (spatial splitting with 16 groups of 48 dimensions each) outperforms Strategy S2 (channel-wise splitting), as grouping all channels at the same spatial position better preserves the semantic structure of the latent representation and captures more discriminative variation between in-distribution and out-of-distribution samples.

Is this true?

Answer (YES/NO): NO